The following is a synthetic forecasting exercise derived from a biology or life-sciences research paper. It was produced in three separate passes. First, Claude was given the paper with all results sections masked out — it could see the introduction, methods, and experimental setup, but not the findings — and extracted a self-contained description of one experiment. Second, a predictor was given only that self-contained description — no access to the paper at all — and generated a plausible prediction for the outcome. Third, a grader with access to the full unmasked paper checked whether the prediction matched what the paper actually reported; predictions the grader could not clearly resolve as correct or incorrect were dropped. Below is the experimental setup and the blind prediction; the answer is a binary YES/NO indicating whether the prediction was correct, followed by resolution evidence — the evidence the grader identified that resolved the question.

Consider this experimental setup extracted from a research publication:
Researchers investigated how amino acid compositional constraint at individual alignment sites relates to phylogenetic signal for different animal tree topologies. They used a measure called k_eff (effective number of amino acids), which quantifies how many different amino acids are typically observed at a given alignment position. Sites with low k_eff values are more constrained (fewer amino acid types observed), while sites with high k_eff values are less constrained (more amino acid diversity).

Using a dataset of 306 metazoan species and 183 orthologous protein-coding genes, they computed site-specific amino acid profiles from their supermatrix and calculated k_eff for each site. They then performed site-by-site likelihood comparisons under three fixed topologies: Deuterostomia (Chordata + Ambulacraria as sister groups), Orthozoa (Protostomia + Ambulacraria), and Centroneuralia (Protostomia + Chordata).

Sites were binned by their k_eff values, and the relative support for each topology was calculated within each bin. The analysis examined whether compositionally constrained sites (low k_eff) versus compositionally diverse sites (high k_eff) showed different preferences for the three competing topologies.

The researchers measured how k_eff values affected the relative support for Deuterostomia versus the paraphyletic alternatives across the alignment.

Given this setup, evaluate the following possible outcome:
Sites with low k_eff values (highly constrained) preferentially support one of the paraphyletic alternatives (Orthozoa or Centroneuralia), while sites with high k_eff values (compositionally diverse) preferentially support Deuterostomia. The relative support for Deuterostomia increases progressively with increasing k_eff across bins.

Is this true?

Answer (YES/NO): NO